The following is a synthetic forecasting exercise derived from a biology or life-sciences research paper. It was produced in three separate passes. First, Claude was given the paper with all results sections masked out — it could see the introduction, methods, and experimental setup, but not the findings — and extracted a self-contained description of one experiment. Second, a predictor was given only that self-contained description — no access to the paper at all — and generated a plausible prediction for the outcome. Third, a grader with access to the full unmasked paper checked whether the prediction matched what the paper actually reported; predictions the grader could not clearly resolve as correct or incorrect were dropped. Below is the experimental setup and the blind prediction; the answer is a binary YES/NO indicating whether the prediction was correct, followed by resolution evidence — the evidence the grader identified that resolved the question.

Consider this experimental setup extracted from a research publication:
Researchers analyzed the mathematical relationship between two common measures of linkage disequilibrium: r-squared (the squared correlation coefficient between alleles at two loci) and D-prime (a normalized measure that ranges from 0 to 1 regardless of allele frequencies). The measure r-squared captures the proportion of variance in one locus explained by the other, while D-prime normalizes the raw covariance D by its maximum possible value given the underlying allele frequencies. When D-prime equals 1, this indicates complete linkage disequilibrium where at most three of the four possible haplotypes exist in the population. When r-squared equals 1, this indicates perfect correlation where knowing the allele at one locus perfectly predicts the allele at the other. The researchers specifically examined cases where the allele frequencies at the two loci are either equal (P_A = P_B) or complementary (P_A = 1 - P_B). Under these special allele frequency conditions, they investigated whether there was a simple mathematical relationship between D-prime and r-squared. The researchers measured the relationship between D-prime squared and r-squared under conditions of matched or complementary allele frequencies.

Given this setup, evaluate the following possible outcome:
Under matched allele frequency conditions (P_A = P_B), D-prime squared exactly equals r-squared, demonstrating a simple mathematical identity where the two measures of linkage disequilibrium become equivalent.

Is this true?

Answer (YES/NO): YES